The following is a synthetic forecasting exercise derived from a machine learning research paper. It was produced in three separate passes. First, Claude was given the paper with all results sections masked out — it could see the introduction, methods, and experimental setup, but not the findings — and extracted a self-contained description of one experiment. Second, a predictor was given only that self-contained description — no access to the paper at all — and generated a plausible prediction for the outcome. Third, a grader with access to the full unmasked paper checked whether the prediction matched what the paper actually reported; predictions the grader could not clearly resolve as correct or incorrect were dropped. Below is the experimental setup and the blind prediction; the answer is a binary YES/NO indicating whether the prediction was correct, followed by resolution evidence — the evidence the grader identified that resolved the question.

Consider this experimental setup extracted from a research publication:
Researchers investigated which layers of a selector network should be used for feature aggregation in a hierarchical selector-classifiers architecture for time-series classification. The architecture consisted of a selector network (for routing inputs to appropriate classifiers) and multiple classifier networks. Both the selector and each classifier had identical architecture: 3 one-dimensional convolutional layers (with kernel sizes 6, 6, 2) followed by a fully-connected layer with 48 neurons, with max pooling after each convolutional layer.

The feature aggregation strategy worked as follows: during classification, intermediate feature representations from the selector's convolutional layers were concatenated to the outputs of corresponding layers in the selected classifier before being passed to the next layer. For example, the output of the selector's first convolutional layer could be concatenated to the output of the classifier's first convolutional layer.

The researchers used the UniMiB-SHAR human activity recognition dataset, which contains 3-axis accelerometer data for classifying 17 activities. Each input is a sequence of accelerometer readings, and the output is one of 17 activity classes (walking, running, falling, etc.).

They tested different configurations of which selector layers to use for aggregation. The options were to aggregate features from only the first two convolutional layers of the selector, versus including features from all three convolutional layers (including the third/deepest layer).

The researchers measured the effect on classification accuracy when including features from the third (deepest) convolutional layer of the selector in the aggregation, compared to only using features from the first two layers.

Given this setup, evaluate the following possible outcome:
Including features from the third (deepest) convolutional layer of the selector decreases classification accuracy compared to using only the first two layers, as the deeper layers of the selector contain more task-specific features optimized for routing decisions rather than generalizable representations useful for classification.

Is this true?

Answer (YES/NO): YES